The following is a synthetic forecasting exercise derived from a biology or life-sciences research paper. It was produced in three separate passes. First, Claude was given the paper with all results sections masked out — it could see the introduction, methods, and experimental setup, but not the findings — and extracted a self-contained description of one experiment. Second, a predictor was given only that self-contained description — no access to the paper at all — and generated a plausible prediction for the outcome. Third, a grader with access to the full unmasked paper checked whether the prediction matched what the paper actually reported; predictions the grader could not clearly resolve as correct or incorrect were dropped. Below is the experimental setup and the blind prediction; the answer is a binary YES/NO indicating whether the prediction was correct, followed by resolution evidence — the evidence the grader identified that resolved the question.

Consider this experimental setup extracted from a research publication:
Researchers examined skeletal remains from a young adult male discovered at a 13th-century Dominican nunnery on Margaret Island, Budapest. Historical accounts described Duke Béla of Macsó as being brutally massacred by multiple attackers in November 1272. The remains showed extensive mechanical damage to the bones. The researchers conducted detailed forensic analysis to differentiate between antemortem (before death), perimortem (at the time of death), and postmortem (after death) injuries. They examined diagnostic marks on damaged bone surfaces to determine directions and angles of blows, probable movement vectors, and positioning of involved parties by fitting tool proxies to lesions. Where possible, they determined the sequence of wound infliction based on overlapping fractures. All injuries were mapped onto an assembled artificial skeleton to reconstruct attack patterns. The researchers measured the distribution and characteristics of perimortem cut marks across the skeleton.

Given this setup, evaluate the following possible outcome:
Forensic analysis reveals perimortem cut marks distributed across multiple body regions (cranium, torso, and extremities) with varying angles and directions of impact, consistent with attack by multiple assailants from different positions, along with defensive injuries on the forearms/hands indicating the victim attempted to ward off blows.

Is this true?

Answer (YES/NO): YES